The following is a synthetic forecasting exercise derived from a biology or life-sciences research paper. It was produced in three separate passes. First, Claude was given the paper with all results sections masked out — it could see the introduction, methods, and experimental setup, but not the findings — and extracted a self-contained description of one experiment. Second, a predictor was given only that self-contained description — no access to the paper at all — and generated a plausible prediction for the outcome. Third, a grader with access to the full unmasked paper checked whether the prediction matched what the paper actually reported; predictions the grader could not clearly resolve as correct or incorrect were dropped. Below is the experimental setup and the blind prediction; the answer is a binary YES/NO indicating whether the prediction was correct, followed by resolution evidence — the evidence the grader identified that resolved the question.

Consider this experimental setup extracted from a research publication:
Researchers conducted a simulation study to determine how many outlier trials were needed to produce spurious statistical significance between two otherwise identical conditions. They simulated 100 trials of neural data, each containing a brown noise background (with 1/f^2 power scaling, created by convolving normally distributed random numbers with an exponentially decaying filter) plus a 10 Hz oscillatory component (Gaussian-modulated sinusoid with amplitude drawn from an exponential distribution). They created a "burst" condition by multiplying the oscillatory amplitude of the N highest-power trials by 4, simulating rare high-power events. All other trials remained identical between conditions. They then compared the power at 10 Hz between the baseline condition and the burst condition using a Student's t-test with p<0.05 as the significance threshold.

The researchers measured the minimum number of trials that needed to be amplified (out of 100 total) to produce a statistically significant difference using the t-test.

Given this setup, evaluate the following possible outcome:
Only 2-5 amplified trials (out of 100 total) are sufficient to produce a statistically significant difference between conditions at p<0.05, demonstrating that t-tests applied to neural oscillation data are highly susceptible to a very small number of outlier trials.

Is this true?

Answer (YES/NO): YES